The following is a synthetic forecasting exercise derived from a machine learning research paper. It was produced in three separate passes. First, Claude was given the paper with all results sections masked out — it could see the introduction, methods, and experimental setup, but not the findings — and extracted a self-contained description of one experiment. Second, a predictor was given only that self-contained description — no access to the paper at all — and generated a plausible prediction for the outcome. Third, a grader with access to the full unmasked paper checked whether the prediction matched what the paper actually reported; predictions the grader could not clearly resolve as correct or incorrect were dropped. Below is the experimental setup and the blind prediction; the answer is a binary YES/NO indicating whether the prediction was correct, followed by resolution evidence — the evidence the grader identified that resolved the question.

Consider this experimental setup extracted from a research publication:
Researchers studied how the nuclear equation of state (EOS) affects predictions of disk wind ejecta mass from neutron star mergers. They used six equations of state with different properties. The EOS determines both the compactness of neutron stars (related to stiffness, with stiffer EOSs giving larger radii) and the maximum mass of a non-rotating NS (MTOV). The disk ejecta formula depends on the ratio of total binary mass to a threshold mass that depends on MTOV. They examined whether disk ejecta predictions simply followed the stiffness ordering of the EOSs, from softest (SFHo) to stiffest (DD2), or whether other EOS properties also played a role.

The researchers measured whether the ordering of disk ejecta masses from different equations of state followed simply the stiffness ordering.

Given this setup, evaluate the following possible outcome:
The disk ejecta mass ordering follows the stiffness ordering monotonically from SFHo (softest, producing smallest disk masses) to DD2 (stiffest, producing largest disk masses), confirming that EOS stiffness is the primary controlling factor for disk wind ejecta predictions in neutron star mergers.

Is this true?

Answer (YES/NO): NO